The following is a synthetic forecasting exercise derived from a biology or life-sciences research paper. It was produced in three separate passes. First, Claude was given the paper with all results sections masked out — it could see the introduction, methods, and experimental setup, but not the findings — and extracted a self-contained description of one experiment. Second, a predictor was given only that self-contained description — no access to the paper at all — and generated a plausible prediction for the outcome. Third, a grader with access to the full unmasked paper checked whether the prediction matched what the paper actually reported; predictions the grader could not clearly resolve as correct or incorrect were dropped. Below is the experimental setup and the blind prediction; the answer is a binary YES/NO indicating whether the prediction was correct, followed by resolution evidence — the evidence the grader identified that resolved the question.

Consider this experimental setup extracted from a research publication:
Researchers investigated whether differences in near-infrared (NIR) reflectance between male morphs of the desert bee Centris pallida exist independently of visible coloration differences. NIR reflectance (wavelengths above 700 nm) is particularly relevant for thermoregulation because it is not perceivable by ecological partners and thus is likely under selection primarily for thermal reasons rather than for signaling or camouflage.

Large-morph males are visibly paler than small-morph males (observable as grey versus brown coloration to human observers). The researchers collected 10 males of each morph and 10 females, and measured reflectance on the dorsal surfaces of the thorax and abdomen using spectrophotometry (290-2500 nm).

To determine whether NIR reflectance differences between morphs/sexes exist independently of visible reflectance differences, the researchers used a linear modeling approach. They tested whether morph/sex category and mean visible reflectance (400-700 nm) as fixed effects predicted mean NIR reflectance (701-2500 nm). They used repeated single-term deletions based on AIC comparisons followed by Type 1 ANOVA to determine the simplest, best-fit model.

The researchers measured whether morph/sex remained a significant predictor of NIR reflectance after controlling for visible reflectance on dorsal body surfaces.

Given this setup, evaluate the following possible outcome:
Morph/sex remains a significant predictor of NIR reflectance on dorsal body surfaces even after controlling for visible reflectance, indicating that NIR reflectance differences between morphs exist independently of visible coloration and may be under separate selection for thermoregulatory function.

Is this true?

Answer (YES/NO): NO